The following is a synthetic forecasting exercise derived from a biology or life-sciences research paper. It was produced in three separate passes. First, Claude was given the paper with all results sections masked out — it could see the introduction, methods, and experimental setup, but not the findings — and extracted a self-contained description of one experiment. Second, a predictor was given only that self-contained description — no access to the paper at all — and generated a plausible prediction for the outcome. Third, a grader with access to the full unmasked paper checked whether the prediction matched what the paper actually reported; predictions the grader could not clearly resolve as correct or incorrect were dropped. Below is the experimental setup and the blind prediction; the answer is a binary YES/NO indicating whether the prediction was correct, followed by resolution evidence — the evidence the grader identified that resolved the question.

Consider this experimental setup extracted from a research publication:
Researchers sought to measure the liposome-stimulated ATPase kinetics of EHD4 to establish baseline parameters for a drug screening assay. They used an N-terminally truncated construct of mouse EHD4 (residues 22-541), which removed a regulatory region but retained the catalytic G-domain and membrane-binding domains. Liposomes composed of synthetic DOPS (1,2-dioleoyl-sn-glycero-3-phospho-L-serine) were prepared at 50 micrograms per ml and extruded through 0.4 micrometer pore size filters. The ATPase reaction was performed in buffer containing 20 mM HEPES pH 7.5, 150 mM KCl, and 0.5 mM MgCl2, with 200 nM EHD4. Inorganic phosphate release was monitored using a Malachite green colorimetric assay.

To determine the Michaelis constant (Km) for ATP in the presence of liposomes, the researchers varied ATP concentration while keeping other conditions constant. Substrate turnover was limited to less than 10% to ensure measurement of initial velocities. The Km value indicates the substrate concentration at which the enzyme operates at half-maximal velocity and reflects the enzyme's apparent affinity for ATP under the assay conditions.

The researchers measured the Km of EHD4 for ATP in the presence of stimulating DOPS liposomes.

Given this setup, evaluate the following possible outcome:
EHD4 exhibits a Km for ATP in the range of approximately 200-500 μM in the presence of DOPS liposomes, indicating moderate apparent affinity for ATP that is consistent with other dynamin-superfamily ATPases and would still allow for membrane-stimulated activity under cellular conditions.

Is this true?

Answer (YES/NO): NO